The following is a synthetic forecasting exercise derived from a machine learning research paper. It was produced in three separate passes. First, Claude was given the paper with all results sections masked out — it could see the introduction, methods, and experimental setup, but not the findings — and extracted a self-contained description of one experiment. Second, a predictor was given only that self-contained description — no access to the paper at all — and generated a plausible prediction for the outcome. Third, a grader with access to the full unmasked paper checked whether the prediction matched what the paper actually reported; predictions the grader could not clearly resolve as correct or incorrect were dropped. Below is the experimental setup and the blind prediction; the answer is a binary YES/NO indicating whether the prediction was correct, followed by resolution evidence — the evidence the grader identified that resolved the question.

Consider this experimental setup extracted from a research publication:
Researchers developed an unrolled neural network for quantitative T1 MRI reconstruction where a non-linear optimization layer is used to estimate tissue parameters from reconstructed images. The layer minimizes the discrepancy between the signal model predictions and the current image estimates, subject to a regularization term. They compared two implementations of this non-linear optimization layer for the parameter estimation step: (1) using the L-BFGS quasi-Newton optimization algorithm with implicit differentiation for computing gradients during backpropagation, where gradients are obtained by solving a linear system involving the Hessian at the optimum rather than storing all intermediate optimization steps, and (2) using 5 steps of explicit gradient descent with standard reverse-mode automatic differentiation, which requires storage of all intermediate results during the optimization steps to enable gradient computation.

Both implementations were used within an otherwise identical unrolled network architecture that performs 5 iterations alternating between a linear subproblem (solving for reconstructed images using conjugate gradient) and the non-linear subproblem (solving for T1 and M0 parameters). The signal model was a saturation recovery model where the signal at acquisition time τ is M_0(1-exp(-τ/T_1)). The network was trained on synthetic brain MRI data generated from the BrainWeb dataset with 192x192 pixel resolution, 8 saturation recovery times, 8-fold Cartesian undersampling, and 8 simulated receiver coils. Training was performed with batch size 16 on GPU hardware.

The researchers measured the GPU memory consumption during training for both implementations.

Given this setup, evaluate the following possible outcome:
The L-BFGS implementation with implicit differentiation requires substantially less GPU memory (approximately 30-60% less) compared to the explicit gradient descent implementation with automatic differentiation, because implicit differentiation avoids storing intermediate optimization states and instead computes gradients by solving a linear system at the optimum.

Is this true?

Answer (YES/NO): NO